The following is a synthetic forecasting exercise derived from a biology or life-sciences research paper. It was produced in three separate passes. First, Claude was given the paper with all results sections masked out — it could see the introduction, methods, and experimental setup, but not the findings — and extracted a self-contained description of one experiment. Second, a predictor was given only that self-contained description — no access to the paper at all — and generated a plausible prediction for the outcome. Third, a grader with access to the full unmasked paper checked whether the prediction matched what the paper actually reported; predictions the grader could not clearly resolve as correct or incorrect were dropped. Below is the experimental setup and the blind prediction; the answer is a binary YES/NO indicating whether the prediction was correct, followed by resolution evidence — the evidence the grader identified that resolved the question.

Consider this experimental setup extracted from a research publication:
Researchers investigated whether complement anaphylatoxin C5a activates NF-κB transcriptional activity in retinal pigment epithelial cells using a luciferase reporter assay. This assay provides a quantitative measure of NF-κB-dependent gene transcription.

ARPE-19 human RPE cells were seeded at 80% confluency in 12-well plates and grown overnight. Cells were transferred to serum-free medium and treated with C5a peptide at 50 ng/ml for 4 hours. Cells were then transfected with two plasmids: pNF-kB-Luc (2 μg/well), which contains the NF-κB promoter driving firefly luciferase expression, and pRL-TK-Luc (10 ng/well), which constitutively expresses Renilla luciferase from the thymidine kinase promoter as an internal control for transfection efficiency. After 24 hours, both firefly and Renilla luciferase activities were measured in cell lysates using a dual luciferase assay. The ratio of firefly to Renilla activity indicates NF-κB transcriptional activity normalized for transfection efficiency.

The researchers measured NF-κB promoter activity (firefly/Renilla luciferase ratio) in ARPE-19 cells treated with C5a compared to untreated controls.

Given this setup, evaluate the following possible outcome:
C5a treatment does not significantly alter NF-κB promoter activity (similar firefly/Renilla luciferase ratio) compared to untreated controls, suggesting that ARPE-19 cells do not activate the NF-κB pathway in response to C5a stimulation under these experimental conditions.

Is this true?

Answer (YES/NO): NO